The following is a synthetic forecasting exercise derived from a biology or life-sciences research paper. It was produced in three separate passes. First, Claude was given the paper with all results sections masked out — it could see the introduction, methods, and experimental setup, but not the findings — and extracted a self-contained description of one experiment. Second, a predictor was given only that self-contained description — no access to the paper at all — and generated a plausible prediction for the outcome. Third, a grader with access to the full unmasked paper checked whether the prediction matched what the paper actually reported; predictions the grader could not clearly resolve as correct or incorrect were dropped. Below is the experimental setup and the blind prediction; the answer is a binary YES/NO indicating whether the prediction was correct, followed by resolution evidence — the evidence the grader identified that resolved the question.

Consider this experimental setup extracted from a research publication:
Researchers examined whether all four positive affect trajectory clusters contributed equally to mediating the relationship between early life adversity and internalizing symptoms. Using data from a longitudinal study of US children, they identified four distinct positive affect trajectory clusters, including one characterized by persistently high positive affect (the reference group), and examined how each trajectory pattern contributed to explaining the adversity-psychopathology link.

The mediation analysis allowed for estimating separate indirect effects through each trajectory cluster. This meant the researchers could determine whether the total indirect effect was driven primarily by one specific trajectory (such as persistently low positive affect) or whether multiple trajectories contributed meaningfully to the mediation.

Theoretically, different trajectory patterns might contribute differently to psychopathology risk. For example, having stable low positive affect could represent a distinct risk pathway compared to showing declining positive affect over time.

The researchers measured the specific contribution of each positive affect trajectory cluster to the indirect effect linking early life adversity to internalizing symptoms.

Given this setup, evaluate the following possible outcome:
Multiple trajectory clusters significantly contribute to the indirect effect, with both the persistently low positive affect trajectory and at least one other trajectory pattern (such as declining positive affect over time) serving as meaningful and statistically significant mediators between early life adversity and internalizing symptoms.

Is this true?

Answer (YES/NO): NO